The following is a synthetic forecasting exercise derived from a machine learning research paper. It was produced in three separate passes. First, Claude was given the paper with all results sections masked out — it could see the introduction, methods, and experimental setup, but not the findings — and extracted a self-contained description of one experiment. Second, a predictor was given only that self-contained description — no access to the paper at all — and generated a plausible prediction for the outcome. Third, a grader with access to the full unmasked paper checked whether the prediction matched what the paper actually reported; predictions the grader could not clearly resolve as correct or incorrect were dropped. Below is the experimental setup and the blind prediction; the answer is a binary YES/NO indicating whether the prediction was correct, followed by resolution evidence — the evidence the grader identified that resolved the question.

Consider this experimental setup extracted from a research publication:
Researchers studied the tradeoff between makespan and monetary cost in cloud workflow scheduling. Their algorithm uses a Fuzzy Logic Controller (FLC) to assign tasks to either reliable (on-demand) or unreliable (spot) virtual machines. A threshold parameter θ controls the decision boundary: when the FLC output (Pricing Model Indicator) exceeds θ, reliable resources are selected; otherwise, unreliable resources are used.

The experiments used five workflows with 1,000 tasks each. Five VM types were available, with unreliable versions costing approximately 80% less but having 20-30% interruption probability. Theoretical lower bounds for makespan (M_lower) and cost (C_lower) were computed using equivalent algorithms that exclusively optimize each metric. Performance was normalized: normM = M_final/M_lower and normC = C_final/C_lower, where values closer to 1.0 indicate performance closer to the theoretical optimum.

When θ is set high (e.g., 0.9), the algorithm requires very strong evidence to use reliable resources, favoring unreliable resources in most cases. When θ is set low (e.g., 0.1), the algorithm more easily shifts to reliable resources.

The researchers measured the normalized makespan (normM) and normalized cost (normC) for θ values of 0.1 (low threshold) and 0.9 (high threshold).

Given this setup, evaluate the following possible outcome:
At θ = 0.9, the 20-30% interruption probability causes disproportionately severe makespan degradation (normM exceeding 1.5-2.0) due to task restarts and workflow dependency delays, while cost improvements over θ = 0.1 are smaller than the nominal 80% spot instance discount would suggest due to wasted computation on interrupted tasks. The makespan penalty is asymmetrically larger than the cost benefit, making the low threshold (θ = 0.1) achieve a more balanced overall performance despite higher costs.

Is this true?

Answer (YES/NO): NO